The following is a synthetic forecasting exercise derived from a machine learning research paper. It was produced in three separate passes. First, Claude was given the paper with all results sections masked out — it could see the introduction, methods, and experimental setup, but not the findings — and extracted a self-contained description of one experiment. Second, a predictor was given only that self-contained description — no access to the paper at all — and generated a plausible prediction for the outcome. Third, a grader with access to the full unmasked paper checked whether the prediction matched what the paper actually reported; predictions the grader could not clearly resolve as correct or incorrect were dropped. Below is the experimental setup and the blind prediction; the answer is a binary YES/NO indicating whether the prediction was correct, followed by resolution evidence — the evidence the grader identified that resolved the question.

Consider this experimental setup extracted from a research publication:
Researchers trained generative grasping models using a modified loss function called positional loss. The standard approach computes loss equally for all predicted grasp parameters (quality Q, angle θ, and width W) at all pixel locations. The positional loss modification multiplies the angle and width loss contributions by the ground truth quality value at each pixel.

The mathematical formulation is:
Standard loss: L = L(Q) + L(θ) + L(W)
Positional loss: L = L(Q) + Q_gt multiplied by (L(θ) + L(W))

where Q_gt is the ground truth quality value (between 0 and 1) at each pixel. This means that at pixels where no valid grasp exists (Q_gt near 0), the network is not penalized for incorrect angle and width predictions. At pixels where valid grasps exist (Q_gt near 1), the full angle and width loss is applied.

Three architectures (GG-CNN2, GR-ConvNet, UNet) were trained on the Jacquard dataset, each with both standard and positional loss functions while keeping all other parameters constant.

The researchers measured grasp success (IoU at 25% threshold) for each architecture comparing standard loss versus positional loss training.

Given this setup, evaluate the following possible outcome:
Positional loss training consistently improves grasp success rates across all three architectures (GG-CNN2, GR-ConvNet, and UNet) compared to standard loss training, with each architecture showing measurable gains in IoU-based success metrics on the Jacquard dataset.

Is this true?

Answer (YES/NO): YES